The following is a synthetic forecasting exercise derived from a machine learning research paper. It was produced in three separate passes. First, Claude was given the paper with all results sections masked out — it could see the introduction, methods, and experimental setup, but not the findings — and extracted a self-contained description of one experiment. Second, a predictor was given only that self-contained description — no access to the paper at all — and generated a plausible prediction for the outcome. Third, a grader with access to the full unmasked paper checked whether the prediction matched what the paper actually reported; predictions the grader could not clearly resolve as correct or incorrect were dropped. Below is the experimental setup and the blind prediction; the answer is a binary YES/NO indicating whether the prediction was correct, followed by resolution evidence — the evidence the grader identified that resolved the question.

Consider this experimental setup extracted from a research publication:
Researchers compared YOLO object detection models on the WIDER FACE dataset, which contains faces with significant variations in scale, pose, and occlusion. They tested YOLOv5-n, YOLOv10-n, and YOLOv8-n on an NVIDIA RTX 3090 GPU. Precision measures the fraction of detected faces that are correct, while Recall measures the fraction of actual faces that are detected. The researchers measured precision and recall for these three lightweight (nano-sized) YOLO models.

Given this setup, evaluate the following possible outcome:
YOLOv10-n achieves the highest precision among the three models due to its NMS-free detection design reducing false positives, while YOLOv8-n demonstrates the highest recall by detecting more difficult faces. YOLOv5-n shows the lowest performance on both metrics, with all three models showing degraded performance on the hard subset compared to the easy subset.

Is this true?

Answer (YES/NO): NO